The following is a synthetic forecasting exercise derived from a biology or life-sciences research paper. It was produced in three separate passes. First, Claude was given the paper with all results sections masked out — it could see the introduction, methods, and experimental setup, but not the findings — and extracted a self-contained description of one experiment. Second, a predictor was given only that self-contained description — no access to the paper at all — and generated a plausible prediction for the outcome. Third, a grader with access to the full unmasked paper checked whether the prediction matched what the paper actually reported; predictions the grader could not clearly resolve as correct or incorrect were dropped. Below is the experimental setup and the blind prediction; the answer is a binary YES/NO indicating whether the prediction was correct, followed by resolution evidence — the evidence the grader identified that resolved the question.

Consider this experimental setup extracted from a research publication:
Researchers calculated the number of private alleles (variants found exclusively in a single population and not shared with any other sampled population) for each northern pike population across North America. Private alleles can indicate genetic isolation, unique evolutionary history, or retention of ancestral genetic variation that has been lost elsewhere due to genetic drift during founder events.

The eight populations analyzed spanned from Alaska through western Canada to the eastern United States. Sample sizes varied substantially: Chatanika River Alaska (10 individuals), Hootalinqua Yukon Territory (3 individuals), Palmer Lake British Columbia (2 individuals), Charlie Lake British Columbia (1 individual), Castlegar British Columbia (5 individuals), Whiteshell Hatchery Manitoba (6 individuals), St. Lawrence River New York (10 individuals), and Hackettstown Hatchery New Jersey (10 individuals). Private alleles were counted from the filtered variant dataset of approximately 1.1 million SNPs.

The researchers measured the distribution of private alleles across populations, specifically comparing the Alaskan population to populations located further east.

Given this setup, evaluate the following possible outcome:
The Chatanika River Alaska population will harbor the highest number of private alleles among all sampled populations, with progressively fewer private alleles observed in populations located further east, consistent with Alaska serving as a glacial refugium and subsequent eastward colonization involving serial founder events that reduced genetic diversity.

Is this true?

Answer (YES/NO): NO